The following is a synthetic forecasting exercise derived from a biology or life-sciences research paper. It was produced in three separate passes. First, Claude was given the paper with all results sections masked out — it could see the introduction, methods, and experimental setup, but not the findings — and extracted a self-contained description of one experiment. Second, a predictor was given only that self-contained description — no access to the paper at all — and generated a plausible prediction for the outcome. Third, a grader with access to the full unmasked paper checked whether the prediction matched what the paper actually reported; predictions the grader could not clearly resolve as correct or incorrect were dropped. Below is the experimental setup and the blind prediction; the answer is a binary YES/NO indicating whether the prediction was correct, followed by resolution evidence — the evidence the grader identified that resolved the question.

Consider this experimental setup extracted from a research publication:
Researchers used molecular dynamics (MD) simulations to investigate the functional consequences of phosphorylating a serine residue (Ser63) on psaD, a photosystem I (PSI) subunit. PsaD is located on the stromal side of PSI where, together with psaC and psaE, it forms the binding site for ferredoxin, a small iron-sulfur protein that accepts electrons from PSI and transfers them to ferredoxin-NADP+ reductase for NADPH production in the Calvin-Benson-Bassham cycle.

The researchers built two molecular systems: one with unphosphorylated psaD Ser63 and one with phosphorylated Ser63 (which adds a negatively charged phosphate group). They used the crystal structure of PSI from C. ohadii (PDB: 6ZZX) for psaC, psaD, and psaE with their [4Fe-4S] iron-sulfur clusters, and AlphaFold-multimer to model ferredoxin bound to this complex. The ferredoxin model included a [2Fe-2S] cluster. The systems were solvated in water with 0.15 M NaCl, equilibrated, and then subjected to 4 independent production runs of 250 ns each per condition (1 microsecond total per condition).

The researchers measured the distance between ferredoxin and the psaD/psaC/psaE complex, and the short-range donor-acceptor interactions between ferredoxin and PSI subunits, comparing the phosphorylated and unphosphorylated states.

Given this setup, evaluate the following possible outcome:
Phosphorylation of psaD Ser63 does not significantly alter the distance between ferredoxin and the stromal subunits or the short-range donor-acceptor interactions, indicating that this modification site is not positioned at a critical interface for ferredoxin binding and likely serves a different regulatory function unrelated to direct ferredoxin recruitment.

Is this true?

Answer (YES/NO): NO